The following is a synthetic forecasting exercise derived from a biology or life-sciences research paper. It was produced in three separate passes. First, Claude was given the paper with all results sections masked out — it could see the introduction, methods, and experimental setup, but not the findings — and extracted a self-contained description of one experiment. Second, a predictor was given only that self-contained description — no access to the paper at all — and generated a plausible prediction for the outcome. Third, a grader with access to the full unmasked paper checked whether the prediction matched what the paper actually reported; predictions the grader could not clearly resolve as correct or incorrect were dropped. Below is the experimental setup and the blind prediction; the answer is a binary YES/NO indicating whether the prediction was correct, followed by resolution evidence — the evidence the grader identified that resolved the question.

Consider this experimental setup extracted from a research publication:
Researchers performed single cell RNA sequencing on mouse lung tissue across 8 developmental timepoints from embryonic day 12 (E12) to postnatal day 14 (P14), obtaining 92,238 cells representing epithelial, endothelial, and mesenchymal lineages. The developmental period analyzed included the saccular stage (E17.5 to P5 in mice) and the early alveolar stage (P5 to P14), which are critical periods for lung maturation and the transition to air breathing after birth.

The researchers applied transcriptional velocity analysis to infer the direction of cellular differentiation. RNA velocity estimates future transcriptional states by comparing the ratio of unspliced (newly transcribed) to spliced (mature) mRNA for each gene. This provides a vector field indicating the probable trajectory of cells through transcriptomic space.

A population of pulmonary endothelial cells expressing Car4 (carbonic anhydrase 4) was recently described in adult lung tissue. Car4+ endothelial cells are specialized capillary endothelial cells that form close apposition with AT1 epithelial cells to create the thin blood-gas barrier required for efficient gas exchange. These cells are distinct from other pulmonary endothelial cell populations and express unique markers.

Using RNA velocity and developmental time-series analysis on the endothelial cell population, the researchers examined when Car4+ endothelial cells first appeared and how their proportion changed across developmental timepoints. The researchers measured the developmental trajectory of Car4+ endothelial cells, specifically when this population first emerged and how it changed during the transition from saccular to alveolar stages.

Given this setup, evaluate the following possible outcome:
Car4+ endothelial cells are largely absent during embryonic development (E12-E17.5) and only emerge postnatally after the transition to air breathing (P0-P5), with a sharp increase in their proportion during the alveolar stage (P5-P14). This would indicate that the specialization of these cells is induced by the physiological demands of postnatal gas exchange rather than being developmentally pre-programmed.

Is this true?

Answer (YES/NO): NO